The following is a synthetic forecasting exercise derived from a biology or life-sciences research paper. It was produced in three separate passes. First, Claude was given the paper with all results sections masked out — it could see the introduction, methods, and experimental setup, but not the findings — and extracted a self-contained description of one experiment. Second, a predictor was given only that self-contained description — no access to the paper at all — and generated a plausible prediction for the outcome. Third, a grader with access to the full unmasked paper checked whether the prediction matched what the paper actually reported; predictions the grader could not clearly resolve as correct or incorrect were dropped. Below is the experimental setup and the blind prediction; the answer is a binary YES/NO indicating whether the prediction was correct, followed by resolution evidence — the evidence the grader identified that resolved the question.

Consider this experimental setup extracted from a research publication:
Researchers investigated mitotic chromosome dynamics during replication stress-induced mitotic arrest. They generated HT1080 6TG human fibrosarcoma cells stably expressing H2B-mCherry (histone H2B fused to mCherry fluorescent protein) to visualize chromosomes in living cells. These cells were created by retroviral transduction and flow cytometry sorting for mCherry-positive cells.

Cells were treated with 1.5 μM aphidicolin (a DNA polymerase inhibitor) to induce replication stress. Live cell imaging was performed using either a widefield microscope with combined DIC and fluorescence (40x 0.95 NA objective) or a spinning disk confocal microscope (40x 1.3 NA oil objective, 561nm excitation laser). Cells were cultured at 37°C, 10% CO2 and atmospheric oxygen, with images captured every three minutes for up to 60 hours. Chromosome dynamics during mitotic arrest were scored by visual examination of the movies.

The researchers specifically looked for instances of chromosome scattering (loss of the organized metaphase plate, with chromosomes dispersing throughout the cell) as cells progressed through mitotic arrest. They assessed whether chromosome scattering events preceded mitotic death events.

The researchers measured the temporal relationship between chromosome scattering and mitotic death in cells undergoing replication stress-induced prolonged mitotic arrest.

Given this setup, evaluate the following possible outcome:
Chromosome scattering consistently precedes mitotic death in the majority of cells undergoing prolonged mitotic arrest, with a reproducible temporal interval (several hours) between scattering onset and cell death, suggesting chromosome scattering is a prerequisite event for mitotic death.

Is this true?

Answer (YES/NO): NO